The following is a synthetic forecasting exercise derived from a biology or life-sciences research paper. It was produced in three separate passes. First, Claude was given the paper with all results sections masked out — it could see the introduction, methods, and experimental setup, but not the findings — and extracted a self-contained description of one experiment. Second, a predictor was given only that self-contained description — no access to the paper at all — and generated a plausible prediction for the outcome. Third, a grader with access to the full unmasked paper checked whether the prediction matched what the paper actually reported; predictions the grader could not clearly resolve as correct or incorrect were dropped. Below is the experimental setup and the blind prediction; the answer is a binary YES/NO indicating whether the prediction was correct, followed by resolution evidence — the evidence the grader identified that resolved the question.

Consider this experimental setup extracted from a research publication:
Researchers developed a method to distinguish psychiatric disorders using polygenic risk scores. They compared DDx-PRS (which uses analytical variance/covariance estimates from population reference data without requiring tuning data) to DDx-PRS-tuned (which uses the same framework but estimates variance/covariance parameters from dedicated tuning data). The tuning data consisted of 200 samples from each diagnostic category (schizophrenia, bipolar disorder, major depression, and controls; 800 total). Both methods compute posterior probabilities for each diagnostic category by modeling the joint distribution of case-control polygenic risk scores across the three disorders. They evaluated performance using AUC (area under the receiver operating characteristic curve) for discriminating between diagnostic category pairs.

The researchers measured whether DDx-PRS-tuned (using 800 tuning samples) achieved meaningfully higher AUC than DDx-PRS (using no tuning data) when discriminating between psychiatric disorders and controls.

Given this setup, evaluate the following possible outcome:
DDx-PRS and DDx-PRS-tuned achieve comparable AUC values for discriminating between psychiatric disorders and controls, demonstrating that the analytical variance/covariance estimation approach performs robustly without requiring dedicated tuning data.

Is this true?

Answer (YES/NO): YES